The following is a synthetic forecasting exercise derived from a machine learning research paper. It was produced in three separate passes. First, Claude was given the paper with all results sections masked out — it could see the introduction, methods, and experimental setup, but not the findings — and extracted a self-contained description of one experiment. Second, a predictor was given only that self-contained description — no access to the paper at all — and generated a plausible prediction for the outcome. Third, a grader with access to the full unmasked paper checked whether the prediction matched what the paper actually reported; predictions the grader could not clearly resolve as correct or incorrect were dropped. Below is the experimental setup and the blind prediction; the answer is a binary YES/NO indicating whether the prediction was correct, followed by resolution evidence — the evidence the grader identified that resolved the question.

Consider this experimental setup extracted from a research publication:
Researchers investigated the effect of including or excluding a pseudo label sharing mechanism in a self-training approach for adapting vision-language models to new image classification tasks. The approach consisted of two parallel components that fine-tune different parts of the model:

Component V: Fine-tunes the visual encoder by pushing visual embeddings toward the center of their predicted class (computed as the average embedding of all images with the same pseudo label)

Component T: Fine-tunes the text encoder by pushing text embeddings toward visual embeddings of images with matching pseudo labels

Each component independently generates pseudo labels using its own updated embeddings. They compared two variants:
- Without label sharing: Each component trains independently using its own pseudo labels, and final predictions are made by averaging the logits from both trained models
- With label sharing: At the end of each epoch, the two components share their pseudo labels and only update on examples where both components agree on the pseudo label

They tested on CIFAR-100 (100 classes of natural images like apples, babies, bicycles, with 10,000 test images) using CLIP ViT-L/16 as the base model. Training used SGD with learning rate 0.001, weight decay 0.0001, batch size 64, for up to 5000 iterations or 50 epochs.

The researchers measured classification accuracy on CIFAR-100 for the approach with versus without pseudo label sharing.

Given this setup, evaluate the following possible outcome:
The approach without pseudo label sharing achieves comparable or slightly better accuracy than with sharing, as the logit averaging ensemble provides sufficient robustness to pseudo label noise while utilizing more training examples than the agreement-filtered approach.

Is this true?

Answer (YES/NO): NO